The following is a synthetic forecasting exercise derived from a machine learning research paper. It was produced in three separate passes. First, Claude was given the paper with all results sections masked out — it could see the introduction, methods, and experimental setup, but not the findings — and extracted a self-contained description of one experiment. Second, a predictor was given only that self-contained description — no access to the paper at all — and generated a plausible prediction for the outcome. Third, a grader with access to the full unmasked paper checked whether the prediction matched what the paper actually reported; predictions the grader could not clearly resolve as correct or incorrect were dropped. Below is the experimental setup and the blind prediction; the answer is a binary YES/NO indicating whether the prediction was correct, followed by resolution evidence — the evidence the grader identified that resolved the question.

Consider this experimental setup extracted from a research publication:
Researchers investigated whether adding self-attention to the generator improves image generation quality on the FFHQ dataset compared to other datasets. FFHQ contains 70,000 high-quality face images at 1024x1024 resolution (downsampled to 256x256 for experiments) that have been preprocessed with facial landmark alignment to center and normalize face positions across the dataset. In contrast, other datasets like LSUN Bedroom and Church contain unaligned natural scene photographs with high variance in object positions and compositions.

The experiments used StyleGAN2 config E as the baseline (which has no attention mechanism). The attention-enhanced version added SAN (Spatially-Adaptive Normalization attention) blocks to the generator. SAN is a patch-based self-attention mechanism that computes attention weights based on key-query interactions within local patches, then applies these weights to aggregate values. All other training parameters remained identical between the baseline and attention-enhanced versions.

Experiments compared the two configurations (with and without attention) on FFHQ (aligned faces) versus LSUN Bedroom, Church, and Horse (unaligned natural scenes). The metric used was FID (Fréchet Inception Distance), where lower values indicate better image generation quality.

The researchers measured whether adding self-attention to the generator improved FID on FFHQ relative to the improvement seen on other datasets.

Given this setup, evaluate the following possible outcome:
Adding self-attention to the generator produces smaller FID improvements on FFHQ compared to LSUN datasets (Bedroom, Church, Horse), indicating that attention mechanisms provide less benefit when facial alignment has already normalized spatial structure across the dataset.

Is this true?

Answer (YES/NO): YES